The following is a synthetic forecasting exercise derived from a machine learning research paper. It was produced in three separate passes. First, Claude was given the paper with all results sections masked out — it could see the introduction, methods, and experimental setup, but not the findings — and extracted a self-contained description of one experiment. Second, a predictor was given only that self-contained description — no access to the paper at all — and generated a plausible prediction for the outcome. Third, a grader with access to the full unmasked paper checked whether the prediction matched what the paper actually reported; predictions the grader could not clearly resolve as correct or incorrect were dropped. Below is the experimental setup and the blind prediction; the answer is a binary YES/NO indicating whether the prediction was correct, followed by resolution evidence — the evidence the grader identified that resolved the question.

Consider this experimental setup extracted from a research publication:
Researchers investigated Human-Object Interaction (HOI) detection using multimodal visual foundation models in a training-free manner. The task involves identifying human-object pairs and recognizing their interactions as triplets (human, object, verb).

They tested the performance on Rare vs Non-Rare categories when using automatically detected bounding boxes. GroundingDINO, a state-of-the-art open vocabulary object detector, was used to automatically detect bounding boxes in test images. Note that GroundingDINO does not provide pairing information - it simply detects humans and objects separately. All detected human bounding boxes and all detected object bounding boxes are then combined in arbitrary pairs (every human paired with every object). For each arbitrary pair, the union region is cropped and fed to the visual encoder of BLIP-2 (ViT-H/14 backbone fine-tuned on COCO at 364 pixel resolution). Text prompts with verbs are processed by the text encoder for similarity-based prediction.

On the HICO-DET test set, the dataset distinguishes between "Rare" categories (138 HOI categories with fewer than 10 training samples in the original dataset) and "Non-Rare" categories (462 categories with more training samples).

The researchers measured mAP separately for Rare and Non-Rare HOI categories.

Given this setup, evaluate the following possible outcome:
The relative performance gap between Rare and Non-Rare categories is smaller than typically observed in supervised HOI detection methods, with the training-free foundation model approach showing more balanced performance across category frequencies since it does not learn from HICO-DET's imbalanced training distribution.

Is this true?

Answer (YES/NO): NO